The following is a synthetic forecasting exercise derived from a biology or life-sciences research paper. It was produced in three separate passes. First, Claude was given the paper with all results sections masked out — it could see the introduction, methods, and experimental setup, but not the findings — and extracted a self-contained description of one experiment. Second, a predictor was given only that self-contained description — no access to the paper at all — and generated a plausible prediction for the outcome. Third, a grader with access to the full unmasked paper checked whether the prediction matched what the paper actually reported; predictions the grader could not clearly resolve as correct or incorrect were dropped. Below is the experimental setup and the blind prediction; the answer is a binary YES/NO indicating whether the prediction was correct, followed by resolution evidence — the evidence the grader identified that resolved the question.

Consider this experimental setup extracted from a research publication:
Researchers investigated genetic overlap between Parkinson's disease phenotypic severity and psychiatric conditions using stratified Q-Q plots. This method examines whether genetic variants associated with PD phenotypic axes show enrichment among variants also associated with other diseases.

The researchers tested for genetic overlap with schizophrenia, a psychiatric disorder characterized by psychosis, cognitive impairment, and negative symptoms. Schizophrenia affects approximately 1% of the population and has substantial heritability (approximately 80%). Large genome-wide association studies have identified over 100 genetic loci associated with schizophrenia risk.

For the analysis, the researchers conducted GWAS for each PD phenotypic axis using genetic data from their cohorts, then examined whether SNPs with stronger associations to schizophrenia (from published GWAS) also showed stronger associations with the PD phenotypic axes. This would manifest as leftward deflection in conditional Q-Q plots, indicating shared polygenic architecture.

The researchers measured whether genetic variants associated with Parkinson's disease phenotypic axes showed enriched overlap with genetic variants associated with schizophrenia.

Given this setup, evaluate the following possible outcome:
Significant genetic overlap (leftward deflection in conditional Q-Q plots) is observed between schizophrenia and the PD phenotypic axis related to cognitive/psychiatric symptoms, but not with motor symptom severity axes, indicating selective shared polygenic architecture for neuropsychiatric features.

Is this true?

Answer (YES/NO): NO